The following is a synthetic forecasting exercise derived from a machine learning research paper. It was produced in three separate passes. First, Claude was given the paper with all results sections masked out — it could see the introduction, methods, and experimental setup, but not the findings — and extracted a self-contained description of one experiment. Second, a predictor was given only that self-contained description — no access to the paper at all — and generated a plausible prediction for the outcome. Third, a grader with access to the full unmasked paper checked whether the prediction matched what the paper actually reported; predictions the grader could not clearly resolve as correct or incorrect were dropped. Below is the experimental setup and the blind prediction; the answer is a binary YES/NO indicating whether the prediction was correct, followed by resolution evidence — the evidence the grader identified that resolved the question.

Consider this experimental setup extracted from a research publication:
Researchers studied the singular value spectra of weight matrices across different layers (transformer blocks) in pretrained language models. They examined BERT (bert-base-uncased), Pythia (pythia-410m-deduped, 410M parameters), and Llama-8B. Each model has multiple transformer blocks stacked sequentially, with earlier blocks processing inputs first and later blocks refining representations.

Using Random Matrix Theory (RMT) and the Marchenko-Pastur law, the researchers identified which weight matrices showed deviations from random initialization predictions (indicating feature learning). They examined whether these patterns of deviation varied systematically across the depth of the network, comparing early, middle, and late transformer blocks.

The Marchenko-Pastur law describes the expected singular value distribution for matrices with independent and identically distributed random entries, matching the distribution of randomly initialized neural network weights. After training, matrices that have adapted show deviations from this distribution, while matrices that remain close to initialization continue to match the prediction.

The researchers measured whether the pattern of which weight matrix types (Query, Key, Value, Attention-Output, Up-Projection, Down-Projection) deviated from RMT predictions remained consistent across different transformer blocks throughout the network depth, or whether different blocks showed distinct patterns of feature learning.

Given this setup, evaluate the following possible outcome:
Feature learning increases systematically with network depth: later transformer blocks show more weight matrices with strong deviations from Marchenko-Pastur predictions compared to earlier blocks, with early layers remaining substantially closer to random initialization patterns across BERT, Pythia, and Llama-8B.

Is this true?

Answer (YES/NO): YES